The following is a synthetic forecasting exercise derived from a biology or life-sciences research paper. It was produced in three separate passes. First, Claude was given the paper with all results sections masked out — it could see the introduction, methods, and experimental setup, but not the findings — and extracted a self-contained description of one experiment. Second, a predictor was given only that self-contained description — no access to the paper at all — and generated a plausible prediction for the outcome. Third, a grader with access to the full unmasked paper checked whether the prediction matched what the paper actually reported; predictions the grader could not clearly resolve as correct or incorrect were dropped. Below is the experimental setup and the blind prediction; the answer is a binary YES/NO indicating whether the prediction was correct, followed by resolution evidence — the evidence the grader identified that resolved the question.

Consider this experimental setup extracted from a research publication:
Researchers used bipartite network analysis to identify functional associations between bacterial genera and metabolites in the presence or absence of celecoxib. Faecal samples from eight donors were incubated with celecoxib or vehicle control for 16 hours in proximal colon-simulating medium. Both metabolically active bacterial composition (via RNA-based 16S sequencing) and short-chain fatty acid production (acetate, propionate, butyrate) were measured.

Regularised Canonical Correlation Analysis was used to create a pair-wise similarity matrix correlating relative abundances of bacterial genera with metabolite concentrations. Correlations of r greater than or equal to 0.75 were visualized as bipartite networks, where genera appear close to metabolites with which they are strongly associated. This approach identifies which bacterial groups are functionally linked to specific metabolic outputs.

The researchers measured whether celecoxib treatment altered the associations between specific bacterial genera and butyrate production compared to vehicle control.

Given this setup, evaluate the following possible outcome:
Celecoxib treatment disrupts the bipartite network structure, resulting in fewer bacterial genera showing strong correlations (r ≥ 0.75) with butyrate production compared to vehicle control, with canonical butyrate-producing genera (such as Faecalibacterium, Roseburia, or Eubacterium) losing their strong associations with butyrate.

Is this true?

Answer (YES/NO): NO